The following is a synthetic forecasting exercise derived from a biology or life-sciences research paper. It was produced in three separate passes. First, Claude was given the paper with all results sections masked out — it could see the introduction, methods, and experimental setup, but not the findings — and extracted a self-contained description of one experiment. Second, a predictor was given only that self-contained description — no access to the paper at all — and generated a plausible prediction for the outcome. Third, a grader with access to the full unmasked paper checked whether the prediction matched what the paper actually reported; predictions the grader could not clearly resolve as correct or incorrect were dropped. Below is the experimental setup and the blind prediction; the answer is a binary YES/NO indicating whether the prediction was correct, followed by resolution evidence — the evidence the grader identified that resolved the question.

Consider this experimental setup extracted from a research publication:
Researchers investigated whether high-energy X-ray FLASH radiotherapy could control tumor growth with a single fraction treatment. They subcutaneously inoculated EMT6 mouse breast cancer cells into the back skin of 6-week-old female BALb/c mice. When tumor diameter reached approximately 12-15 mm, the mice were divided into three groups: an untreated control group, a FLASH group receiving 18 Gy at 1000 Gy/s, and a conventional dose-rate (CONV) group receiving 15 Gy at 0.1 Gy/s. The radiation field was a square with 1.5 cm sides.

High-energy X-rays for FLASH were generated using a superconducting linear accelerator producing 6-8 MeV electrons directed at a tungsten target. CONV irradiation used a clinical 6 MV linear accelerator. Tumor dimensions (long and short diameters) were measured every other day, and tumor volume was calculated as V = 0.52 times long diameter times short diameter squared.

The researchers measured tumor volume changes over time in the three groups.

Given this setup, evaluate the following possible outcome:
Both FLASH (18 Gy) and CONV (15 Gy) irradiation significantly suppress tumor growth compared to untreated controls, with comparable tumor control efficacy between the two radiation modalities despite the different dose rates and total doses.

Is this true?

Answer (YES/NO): NO